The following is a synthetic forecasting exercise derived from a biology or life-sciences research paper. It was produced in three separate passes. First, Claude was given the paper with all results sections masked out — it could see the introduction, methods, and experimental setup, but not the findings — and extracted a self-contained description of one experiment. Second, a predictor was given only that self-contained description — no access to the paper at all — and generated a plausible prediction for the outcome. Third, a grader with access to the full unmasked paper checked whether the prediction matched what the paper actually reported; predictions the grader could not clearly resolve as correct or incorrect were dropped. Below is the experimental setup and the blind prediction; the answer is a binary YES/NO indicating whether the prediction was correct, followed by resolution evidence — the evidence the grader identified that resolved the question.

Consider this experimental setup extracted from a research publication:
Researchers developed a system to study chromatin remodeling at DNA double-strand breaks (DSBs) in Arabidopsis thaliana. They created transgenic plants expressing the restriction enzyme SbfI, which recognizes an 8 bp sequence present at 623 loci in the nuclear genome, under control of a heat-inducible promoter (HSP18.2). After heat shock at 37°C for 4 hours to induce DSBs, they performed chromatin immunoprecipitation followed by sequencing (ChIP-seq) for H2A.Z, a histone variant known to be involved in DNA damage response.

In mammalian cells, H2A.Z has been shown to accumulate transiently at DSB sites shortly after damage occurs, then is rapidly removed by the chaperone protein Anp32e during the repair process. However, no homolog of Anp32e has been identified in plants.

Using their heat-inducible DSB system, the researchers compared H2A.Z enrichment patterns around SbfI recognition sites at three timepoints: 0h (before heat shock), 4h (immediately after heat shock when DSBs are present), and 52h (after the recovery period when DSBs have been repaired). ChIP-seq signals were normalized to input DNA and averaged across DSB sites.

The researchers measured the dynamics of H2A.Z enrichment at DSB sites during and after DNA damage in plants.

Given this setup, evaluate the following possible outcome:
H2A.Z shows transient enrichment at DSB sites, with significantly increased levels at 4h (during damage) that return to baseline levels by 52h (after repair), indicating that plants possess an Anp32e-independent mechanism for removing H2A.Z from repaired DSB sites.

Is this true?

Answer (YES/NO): NO